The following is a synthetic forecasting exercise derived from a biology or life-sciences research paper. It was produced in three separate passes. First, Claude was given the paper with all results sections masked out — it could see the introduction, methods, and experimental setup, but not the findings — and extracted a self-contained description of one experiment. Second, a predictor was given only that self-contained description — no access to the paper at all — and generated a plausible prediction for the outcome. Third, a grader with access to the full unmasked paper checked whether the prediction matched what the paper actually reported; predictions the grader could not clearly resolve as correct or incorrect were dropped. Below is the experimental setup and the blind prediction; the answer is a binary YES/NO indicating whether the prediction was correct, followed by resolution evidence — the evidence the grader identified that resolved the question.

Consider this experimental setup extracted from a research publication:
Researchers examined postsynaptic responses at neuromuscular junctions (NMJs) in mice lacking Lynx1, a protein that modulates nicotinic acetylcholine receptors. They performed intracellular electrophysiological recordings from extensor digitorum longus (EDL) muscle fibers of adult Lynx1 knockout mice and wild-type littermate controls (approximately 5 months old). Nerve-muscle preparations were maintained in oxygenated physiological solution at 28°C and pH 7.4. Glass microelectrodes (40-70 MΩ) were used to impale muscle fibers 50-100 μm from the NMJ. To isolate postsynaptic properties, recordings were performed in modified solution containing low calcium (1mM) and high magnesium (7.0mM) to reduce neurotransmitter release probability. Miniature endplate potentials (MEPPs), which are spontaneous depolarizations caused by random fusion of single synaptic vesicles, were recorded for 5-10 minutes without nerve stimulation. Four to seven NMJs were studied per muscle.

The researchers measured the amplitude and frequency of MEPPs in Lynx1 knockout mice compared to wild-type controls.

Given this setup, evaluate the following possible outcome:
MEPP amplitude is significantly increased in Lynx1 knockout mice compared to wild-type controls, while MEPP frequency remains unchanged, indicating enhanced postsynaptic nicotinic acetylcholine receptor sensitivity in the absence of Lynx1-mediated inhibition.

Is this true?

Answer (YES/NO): NO